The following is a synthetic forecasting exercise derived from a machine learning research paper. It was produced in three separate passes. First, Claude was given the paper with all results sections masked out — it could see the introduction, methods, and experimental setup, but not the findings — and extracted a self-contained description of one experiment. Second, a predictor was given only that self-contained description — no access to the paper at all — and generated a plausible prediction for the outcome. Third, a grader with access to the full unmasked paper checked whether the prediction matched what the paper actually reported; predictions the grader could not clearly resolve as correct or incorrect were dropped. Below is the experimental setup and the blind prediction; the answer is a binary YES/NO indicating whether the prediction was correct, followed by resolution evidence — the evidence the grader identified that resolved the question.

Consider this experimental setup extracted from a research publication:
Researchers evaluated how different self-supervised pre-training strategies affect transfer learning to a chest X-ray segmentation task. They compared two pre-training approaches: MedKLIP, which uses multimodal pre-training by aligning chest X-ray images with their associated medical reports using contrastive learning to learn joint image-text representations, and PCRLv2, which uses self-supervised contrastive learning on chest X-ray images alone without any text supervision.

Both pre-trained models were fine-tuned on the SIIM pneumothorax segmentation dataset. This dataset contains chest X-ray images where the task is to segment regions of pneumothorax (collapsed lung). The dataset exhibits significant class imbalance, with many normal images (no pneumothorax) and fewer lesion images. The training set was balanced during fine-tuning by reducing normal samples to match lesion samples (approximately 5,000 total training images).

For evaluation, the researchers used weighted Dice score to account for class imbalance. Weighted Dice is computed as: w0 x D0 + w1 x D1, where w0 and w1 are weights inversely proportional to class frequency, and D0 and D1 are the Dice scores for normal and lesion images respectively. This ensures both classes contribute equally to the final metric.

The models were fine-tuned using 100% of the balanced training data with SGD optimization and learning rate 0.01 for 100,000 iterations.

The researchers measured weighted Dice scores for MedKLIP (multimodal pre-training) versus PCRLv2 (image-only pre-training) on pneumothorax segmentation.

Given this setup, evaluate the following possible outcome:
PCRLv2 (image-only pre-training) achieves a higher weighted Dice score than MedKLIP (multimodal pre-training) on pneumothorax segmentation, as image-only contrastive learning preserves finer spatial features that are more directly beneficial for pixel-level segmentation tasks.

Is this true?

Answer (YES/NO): NO